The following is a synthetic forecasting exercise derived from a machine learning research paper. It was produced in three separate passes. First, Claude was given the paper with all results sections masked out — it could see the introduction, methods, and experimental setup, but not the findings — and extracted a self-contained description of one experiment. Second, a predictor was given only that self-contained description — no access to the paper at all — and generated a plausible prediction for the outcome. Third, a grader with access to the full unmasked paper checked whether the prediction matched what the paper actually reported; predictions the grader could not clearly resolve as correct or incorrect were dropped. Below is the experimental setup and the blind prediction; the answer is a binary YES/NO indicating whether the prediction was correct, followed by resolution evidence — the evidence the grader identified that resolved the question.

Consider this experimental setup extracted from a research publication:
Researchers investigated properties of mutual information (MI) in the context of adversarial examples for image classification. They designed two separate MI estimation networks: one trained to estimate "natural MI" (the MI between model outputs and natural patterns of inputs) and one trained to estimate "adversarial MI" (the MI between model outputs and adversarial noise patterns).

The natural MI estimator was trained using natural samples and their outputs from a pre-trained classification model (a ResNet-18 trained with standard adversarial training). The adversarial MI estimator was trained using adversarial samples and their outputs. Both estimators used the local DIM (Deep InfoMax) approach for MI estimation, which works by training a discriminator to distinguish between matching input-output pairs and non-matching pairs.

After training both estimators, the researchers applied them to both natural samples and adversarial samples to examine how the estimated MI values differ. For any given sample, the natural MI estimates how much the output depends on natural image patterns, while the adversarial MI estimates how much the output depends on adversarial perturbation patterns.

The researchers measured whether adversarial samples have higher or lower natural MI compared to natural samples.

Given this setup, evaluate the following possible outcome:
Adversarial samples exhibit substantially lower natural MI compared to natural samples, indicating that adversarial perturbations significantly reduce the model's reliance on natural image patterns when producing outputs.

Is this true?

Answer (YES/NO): NO